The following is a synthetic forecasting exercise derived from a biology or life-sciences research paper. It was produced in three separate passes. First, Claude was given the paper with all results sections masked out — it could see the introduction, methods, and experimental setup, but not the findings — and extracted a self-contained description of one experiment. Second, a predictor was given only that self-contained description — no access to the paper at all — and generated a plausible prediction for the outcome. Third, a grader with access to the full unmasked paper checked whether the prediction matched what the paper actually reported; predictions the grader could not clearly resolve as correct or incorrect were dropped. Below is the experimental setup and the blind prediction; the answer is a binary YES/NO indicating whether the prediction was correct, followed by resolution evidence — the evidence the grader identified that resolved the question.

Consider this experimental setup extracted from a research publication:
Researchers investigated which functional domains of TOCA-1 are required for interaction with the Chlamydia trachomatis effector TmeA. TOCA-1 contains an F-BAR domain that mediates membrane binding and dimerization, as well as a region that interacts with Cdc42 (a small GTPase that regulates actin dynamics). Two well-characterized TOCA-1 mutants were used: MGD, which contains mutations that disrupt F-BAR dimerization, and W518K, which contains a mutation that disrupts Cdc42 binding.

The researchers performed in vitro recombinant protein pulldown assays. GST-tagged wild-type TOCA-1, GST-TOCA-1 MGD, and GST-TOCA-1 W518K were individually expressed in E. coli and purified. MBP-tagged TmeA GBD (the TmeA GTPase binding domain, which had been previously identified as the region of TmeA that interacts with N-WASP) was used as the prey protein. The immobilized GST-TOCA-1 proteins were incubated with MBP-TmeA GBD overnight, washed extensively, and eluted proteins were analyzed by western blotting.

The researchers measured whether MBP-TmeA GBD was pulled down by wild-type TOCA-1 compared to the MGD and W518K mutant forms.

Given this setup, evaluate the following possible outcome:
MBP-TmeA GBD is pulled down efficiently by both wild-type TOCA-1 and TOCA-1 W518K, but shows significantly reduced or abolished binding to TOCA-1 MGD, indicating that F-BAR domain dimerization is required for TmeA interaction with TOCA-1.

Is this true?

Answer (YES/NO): NO